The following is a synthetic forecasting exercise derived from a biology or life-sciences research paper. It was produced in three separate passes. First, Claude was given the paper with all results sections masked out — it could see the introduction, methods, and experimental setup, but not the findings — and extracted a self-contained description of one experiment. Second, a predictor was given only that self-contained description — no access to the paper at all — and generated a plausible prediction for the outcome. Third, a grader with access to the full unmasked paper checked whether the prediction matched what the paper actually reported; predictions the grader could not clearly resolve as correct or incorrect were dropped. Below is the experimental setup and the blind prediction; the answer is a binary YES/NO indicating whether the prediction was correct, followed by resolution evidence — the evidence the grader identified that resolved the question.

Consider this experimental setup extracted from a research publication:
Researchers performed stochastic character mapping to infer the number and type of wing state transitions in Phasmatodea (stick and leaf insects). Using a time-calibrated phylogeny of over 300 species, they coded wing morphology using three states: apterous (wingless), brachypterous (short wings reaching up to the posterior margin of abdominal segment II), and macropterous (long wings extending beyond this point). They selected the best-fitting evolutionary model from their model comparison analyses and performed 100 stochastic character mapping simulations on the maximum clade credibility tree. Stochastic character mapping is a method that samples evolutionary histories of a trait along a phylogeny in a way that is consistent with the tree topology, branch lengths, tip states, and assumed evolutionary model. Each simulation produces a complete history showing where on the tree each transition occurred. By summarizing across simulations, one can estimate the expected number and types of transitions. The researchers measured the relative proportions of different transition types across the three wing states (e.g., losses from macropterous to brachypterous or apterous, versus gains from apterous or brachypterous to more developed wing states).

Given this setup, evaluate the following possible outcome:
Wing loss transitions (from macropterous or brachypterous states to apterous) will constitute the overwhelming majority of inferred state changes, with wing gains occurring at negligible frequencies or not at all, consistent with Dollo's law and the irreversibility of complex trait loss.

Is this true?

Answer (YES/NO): NO